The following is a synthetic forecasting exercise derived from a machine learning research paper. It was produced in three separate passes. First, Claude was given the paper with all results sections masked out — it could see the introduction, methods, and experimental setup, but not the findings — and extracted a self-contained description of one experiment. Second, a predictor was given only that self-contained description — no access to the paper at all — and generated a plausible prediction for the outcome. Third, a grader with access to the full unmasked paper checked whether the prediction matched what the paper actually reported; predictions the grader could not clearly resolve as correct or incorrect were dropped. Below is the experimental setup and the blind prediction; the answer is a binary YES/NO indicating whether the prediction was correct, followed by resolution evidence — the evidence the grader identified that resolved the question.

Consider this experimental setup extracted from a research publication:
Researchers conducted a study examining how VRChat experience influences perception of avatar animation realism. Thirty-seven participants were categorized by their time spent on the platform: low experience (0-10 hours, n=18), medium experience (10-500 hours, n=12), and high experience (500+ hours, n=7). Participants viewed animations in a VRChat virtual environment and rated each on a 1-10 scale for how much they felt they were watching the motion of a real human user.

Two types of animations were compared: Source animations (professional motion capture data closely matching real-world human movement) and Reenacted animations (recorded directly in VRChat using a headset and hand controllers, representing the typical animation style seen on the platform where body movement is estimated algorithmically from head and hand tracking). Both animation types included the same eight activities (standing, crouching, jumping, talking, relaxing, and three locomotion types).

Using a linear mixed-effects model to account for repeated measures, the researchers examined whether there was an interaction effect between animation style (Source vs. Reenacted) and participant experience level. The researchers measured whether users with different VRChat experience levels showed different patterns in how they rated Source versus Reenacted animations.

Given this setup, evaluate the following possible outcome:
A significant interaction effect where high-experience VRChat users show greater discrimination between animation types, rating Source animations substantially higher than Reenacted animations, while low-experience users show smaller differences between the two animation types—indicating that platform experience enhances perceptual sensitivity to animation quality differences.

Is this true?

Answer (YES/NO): NO